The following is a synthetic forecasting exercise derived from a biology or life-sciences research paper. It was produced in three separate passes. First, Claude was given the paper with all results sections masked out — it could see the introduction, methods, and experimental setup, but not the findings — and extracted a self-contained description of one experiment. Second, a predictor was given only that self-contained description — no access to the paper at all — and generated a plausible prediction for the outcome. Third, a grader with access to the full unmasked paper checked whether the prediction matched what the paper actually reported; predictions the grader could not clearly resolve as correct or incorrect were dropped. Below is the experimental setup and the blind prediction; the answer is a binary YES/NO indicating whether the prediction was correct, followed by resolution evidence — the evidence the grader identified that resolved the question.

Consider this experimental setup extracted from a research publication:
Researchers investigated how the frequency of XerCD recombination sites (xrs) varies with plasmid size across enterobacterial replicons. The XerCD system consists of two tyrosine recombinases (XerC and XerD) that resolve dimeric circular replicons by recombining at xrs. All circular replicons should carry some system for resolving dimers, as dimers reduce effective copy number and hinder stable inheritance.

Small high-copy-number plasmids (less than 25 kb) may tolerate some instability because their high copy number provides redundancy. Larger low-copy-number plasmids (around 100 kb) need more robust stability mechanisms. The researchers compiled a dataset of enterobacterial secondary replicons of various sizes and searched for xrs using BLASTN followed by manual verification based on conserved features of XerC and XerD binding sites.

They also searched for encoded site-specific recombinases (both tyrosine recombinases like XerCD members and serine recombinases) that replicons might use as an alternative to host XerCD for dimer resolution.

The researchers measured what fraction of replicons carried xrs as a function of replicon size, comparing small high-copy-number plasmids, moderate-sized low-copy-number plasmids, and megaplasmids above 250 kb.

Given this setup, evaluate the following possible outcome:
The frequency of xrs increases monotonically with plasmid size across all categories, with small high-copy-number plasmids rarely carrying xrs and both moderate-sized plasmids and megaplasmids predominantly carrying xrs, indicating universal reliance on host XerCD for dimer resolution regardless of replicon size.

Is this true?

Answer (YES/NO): NO